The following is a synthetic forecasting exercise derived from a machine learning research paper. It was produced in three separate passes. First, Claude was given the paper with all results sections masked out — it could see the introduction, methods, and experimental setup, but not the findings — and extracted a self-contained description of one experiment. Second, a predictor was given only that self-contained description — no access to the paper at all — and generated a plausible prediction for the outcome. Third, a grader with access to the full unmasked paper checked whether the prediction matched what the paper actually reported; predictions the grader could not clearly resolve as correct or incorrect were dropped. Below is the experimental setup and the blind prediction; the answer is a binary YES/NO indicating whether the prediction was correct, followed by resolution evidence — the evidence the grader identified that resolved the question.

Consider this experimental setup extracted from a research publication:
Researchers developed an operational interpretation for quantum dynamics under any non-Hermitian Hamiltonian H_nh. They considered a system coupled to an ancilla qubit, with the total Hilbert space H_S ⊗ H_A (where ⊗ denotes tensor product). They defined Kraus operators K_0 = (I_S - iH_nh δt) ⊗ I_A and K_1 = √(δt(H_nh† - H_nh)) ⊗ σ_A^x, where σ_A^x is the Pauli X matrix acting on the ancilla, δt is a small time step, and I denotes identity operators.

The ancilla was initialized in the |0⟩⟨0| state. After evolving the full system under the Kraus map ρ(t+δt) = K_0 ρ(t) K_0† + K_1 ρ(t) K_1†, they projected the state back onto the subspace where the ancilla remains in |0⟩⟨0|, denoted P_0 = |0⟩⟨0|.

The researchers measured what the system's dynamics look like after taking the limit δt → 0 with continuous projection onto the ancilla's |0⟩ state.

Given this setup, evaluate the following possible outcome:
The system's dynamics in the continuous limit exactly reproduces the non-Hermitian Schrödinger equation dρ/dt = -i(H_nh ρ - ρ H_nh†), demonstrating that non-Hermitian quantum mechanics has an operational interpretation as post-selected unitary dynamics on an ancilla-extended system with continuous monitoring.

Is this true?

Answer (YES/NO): YES